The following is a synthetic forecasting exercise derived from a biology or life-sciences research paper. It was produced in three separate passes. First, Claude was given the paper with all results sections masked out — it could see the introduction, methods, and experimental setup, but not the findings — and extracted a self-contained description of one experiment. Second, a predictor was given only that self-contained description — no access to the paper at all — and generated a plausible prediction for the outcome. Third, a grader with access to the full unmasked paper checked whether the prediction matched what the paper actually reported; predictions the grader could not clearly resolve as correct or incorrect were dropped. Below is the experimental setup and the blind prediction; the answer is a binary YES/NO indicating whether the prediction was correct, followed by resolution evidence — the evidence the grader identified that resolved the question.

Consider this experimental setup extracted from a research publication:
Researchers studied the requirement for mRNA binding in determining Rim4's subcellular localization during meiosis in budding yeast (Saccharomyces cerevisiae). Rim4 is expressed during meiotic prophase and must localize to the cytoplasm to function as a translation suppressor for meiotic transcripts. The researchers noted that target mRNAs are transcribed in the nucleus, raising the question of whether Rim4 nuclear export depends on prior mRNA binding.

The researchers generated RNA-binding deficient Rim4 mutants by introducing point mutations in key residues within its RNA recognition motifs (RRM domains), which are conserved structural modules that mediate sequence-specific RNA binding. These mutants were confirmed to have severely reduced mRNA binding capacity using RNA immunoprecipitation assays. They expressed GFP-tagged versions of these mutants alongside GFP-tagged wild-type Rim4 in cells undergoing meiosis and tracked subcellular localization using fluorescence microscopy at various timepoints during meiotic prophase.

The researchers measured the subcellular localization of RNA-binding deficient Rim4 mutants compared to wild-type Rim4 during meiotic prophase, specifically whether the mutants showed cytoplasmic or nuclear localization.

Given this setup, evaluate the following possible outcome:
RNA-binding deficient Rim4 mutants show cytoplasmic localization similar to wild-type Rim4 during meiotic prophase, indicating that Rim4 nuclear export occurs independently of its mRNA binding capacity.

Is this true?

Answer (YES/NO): NO